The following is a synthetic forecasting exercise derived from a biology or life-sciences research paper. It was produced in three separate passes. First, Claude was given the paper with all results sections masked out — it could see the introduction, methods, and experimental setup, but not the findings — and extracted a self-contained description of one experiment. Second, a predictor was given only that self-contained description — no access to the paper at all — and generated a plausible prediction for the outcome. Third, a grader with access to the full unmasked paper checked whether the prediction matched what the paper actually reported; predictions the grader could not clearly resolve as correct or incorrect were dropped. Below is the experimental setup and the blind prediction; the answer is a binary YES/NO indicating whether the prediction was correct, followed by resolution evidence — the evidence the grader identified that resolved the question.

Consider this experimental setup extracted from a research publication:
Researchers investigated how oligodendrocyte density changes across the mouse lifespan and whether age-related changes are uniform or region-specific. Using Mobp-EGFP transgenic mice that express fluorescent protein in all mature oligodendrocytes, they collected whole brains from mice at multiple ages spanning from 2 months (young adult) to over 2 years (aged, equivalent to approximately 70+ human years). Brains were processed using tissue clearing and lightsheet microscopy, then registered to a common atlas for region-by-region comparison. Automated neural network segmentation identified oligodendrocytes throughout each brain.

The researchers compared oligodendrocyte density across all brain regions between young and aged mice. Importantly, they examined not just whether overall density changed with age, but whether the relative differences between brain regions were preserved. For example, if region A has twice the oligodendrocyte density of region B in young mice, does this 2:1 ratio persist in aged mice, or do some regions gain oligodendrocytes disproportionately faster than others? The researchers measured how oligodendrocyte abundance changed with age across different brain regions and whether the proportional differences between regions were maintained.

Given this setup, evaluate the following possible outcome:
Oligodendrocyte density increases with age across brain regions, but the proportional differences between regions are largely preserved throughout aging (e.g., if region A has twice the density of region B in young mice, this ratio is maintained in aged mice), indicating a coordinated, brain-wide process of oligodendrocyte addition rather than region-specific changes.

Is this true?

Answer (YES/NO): NO